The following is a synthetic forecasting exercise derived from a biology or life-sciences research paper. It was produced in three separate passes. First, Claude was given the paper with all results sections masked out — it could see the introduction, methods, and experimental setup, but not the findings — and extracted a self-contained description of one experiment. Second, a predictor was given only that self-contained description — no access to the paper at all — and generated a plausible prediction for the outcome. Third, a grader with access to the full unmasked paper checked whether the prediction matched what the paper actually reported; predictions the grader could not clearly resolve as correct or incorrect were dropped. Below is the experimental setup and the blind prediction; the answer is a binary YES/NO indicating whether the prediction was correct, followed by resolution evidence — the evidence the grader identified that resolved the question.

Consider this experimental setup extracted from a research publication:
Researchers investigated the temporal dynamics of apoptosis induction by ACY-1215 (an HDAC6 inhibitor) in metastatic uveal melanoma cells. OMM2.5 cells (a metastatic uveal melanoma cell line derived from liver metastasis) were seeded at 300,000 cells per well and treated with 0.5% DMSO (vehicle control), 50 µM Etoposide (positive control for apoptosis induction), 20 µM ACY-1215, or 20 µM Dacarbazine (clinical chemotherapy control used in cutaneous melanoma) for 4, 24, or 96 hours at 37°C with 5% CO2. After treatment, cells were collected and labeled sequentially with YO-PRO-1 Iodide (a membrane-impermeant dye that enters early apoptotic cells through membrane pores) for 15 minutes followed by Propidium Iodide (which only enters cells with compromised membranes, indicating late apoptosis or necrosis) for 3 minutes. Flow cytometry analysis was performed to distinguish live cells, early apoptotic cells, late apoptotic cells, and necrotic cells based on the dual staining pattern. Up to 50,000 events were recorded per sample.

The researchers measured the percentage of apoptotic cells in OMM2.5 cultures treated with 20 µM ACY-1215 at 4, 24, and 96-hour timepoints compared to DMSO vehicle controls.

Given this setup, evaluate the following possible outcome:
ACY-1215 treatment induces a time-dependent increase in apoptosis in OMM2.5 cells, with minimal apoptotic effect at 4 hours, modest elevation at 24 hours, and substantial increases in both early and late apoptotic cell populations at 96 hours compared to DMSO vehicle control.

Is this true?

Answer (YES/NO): NO